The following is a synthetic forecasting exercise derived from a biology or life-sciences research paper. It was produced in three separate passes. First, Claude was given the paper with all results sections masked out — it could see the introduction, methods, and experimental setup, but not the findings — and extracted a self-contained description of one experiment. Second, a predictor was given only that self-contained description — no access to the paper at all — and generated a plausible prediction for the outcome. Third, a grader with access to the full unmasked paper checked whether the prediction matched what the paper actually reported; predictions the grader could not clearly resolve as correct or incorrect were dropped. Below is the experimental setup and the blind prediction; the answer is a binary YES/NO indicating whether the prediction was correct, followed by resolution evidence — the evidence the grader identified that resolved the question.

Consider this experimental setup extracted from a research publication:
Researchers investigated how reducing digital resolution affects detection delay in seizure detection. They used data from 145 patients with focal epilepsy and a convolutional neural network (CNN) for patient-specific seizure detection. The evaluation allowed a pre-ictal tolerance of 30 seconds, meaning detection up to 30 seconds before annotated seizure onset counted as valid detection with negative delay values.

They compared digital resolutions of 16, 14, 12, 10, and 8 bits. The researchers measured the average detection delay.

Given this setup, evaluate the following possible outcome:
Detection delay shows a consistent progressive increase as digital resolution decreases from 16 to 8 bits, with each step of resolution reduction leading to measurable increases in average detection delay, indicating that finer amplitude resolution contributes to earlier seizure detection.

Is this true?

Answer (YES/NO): NO